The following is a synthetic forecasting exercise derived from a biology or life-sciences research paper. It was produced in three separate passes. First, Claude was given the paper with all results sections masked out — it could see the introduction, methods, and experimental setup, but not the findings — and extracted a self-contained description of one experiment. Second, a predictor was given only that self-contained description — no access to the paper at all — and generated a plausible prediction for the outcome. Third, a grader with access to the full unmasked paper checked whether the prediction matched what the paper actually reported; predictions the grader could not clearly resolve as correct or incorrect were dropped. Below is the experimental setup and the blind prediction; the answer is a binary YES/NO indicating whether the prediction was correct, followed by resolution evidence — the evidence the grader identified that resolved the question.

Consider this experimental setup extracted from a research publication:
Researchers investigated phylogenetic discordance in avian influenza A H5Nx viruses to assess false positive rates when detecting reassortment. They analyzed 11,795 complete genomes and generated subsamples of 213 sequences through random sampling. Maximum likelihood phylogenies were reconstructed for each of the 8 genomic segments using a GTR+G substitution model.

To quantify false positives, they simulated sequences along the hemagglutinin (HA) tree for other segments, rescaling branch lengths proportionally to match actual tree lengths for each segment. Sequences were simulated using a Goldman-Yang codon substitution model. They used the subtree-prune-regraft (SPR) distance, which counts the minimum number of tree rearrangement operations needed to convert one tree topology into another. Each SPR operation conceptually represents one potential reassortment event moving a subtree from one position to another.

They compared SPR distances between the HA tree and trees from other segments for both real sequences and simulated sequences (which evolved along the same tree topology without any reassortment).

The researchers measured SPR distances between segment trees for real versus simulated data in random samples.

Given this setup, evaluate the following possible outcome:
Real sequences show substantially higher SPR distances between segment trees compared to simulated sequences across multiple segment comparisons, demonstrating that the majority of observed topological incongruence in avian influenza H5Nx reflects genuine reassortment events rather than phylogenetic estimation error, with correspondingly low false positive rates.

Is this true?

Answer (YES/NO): NO